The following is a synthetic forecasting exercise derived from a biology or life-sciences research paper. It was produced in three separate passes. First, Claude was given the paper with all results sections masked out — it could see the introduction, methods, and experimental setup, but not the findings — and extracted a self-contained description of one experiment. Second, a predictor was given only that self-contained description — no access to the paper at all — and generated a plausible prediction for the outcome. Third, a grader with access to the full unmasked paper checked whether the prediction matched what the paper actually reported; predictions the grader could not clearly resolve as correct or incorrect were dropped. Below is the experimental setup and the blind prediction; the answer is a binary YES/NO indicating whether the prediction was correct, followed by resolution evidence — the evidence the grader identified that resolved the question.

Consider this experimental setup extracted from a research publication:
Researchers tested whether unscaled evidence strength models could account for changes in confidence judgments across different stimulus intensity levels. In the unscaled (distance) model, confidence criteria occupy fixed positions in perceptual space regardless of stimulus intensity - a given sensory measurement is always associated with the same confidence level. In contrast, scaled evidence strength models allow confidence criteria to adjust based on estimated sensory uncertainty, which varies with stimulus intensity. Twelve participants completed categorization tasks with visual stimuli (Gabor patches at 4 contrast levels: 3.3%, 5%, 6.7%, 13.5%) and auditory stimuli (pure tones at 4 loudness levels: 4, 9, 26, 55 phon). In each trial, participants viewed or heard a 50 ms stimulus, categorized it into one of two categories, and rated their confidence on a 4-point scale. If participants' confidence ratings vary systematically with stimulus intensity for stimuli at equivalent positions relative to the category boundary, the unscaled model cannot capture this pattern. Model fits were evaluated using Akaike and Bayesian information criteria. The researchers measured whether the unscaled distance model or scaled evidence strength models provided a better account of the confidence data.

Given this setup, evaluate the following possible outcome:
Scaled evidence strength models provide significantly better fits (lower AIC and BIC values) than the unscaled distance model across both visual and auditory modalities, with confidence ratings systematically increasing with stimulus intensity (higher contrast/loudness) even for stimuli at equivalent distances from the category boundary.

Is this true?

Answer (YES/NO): YES